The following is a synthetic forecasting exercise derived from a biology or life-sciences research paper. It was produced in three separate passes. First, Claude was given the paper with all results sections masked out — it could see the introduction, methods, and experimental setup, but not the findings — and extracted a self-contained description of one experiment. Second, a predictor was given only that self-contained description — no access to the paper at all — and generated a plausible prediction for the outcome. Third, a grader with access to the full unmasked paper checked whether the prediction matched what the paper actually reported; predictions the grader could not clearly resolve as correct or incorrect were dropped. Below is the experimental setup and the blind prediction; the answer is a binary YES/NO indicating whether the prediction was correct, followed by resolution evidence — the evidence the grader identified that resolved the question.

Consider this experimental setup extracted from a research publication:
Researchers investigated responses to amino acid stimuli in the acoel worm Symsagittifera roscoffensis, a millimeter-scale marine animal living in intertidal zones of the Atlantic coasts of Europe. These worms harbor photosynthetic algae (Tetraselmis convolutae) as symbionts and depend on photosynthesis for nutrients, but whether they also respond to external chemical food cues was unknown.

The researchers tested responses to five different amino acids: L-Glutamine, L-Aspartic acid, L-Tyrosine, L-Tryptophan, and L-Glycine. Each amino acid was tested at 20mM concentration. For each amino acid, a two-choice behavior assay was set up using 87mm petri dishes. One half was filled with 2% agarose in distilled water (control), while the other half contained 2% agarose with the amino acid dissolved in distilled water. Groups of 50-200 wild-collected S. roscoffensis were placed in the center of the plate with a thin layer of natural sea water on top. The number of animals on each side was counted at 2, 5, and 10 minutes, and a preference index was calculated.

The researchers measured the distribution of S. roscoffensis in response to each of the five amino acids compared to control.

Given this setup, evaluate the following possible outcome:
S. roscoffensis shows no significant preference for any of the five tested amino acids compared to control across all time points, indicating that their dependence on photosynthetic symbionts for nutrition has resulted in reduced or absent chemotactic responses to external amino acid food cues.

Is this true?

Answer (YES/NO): NO